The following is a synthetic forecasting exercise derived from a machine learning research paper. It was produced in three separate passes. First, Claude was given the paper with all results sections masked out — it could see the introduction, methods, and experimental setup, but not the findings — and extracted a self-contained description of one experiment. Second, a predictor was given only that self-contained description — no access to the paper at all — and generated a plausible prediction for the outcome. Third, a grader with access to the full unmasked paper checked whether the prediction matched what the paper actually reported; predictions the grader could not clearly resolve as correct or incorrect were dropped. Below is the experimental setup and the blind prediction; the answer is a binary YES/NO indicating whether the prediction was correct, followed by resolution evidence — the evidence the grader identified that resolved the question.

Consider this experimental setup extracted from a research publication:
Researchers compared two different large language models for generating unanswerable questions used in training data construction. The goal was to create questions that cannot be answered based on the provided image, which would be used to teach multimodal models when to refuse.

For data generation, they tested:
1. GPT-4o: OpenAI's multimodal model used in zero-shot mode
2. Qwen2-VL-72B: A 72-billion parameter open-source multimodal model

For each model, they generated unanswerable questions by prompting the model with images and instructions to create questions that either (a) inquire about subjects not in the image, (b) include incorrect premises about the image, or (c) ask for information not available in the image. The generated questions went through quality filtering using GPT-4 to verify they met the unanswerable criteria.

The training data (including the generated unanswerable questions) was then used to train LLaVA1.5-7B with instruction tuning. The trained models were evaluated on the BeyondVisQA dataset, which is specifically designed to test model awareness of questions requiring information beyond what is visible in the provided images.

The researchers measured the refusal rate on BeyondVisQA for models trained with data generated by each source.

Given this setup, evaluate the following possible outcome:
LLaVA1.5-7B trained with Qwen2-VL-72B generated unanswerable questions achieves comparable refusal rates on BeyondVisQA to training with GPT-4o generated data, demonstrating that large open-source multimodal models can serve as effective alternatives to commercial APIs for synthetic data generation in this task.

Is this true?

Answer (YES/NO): YES